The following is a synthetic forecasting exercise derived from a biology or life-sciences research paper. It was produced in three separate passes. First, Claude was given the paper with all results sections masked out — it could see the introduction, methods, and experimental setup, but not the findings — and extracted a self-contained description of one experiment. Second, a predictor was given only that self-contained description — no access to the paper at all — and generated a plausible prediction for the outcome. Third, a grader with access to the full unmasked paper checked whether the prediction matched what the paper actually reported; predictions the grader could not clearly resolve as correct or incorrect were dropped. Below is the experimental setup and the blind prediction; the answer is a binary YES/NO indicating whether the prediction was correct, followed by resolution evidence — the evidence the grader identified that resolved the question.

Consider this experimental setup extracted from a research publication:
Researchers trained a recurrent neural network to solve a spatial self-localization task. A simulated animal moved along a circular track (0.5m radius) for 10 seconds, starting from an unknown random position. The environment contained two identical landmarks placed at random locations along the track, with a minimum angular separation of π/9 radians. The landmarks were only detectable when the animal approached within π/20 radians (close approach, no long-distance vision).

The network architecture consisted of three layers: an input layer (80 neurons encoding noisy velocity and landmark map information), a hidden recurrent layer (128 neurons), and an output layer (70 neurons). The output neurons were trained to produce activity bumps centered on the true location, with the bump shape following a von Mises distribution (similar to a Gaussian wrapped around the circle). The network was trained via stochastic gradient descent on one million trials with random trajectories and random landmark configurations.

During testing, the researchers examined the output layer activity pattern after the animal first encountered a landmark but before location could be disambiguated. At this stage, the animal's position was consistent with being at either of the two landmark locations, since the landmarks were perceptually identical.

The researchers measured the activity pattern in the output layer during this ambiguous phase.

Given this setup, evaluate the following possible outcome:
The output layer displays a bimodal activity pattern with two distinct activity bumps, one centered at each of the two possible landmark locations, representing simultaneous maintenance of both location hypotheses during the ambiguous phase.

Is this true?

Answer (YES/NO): YES